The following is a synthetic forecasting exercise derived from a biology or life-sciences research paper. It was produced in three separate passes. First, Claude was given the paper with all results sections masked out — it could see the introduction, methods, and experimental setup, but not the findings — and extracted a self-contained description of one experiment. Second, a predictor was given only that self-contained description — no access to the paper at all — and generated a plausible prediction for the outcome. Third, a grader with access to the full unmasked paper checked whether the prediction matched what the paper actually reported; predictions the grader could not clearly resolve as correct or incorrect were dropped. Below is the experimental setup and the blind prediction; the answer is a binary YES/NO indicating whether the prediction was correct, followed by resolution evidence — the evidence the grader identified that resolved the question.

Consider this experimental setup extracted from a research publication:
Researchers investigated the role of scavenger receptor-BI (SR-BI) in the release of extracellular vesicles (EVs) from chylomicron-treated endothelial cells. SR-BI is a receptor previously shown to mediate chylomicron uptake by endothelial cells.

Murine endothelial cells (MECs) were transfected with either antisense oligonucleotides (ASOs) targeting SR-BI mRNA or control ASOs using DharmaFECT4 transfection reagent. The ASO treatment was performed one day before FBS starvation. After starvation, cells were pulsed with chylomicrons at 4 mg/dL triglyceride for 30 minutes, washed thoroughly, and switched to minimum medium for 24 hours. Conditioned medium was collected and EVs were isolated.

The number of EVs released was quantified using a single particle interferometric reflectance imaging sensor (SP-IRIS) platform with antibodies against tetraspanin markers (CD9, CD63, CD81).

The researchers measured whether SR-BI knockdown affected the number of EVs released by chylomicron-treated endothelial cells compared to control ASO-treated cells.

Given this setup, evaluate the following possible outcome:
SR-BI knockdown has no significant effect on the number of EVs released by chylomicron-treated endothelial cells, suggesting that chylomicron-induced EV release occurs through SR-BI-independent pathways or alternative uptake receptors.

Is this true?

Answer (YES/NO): YES